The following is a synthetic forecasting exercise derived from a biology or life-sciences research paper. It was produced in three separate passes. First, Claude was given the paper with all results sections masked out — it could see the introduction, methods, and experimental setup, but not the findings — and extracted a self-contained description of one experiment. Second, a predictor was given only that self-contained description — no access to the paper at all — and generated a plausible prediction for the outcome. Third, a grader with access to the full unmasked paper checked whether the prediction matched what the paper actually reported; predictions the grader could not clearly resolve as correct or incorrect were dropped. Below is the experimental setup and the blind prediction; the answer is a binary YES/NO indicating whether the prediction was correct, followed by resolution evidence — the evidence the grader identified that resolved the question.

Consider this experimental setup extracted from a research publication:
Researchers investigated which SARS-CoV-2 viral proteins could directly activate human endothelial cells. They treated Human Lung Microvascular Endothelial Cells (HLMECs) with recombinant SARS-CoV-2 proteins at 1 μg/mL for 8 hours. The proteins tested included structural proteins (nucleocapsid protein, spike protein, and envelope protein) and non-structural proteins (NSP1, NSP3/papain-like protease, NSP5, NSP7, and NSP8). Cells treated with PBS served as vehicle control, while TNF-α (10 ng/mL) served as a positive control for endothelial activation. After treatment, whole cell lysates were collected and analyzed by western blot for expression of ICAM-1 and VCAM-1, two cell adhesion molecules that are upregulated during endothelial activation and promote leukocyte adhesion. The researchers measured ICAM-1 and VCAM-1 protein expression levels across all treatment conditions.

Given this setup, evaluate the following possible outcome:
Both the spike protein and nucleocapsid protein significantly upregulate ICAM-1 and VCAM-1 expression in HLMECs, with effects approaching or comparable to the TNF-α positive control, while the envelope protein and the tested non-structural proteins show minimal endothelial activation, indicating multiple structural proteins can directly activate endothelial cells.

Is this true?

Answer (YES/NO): NO